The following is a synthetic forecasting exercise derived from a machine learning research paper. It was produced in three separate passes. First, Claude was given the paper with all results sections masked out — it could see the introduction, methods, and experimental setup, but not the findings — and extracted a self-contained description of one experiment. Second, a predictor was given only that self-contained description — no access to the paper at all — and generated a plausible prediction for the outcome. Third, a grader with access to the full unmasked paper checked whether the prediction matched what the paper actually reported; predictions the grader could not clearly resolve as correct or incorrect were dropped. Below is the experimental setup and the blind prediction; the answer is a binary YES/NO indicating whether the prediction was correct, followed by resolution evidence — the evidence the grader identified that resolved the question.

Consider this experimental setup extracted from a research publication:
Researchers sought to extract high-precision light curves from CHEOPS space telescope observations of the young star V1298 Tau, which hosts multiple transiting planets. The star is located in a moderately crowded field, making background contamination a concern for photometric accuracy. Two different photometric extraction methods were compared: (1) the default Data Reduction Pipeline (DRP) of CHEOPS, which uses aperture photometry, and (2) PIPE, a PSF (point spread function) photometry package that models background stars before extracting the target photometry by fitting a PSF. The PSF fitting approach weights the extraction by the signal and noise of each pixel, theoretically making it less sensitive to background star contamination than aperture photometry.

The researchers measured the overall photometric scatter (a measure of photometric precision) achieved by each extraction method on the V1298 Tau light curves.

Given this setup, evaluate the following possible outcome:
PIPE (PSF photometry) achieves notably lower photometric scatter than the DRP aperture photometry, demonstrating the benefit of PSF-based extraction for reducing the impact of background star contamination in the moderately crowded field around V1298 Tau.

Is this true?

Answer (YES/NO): YES